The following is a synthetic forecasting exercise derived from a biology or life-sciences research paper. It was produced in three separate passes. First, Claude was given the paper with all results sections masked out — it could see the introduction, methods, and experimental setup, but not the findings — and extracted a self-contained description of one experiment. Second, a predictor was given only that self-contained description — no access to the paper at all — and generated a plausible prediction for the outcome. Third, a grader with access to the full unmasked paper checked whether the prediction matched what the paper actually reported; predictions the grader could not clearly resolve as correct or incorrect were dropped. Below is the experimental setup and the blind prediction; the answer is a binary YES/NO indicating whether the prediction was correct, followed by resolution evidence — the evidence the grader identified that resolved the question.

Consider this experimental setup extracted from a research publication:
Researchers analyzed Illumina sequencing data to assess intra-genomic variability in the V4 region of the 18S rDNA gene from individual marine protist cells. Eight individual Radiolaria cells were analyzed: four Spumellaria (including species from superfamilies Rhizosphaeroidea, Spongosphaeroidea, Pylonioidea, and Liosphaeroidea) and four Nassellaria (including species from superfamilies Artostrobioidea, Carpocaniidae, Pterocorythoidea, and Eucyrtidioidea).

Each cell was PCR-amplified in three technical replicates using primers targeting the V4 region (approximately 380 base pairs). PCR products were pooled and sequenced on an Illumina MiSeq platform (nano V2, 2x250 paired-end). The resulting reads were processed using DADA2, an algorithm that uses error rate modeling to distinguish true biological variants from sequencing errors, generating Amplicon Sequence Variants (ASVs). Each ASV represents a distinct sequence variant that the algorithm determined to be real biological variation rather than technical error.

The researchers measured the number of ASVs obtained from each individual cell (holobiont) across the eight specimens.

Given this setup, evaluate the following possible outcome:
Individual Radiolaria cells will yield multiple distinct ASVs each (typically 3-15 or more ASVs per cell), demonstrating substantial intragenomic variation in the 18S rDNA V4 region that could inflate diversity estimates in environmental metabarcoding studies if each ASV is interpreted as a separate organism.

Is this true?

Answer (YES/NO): NO